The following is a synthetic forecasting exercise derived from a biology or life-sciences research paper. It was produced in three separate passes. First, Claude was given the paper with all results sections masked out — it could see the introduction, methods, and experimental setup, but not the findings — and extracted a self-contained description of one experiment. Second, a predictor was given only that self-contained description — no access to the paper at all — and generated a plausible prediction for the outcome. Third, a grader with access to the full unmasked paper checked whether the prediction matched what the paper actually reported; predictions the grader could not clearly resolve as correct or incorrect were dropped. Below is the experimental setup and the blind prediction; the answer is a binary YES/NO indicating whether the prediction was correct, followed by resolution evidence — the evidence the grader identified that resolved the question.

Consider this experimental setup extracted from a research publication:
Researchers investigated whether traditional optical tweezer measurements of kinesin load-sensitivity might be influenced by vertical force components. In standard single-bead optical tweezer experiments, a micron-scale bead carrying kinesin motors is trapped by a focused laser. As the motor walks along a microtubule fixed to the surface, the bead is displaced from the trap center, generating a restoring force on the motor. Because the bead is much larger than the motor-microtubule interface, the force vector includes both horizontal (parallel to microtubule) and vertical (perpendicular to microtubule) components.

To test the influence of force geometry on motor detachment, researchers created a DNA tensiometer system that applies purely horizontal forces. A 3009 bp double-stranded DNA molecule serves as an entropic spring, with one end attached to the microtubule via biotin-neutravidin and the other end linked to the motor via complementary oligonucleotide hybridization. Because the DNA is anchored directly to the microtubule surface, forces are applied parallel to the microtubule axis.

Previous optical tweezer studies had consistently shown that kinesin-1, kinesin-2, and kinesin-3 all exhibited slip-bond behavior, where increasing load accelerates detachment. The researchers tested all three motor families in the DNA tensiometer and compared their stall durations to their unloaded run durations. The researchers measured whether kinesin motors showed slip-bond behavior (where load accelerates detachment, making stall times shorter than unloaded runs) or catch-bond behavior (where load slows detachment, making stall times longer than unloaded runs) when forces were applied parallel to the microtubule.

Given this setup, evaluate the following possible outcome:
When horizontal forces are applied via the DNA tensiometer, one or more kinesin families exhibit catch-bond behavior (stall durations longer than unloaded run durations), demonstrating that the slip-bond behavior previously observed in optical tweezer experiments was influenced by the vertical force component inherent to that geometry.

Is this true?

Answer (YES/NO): YES